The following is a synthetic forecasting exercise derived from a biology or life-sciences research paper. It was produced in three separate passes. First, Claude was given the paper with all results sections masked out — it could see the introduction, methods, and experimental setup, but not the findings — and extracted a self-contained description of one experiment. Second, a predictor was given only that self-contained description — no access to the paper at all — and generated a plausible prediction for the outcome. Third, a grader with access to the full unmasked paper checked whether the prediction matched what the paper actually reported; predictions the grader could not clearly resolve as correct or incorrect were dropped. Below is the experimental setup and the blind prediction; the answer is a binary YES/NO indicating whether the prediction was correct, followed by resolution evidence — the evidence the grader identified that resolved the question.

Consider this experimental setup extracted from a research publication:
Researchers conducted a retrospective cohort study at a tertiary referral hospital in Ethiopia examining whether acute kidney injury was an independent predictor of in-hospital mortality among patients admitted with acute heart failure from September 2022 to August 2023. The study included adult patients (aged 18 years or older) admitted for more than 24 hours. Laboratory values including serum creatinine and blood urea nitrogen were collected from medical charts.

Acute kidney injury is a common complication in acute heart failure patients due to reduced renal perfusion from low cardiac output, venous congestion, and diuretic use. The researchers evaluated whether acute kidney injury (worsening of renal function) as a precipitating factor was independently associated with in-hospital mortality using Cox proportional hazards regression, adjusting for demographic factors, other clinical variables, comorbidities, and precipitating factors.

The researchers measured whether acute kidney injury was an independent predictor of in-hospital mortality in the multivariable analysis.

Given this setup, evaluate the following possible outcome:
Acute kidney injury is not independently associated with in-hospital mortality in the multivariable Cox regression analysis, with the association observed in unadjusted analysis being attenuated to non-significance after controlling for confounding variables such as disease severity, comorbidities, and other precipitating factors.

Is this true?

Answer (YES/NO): NO